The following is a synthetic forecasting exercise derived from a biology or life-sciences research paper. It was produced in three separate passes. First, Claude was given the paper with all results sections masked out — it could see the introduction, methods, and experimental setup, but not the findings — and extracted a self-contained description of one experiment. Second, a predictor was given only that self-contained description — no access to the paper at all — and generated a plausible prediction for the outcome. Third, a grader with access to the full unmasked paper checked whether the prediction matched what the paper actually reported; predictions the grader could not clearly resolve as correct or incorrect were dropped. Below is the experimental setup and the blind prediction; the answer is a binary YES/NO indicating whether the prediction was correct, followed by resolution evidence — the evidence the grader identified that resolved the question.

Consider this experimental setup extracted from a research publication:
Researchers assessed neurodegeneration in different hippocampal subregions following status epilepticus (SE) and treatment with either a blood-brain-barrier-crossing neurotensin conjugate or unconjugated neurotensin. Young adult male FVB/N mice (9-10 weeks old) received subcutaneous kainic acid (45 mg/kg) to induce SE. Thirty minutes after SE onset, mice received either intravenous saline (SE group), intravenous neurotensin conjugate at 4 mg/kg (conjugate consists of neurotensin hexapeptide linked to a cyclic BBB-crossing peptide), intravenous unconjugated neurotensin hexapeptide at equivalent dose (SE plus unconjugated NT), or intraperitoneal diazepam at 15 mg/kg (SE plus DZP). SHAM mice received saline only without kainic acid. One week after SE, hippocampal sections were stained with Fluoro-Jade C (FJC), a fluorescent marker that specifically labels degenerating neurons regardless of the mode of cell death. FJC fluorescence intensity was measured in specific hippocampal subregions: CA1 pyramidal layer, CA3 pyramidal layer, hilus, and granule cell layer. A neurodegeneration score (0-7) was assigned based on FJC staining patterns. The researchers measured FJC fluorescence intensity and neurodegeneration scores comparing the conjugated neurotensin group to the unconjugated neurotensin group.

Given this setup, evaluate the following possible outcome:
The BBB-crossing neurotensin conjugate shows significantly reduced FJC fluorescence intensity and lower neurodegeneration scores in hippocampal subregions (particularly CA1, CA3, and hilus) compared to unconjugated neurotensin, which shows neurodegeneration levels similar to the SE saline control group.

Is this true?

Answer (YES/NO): YES